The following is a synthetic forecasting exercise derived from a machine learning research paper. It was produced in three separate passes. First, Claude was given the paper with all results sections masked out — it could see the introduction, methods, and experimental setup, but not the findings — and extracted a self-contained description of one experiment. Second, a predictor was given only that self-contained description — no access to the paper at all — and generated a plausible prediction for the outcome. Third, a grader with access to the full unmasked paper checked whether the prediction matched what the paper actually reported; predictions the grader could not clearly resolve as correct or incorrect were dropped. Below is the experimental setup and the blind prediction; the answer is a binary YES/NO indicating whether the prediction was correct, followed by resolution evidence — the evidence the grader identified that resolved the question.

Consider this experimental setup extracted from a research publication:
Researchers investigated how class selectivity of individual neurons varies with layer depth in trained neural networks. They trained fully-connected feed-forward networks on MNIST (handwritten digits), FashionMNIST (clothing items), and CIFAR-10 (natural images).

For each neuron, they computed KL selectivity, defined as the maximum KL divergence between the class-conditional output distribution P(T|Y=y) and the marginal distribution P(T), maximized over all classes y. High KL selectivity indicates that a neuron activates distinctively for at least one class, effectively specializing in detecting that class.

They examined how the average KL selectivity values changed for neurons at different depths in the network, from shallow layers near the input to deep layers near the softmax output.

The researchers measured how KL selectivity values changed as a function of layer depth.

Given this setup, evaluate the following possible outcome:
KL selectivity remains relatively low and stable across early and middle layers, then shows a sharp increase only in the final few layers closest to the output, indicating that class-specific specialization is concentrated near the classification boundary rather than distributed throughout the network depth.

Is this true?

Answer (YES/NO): NO